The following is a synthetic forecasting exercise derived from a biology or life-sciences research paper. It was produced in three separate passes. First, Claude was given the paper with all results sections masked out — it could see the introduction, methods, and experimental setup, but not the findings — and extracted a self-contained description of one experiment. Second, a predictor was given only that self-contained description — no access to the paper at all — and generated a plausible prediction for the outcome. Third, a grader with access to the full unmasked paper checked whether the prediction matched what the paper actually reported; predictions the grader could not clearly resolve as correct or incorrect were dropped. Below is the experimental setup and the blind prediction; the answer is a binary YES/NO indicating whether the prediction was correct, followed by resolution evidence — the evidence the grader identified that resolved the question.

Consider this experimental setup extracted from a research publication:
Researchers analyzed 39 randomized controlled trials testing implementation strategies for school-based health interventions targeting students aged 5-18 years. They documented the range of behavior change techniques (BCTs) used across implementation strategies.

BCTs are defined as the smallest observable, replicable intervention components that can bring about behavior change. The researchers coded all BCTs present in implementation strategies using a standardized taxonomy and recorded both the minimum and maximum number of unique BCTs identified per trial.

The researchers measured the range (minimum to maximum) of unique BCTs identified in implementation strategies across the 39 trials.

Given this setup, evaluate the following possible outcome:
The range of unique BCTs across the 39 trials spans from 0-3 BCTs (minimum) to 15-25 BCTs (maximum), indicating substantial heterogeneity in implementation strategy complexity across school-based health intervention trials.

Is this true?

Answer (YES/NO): NO